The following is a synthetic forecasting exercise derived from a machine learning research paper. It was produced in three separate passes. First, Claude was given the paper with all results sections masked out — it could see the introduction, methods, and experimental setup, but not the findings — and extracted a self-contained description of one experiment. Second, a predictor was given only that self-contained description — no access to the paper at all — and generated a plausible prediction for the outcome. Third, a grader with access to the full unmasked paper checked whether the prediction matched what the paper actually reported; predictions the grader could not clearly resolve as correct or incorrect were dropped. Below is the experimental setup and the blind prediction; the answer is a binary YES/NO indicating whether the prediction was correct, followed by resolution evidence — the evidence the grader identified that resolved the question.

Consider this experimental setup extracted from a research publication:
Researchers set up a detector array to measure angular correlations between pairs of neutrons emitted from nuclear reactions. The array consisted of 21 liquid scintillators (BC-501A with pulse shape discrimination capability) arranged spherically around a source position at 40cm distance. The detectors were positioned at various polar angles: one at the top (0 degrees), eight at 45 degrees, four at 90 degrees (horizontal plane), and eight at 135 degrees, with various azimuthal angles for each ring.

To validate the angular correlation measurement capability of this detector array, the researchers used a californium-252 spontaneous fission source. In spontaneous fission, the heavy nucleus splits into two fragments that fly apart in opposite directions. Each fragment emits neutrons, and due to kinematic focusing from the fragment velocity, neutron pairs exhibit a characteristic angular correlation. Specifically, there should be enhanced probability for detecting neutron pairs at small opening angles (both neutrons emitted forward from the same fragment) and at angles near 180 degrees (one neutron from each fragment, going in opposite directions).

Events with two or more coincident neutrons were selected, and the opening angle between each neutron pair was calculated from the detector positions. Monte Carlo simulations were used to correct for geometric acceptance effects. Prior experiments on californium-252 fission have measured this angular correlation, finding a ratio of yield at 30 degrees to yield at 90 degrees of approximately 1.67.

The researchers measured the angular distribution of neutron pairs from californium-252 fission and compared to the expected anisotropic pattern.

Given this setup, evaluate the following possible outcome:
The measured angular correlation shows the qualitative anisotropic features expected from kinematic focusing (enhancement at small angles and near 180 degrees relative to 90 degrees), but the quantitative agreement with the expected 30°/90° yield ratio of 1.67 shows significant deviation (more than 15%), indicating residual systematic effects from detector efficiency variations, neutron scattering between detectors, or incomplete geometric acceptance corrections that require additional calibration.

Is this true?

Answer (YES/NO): NO